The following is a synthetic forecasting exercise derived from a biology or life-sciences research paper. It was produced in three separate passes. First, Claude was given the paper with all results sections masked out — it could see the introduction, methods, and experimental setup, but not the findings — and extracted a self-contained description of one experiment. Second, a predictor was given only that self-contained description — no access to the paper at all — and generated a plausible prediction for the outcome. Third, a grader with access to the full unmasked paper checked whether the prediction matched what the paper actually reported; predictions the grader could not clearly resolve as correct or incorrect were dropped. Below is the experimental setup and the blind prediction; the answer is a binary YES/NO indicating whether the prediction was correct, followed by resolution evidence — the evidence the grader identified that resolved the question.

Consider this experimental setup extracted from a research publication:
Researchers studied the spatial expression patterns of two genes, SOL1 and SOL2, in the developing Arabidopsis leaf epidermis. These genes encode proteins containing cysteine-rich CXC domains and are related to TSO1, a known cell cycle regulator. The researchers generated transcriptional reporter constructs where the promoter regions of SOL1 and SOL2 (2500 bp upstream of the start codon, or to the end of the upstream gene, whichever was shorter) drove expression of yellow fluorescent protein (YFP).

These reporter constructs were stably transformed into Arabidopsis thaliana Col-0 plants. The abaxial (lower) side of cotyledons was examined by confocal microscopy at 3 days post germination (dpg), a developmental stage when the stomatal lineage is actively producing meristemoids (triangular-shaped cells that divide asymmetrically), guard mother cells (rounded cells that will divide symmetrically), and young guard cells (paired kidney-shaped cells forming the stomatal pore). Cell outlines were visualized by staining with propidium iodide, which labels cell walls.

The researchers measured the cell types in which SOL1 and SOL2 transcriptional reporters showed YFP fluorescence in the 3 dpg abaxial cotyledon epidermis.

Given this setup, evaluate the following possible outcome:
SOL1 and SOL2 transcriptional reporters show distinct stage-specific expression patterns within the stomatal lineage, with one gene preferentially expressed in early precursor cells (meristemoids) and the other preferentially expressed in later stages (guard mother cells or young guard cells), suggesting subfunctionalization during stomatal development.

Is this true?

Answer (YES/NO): NO